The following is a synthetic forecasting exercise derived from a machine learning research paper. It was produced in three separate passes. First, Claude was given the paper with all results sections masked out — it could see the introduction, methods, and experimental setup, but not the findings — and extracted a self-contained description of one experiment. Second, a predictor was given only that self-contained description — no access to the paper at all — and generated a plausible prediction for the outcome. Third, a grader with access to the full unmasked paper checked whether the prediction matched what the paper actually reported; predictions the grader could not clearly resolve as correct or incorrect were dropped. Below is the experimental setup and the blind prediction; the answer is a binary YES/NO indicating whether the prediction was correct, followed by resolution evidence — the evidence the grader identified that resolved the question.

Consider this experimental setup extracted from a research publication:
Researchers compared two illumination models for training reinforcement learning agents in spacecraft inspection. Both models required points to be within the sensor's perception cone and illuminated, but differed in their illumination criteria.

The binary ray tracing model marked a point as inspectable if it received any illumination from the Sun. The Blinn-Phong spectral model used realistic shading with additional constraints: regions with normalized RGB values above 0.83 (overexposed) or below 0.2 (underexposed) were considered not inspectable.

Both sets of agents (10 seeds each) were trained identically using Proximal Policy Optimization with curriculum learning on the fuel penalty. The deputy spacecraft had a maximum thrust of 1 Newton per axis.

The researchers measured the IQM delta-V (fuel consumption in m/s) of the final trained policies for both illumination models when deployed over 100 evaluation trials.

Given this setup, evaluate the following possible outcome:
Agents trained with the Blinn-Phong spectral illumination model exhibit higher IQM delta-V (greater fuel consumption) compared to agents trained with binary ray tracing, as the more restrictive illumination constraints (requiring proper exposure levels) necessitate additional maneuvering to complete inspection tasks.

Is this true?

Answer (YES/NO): NO